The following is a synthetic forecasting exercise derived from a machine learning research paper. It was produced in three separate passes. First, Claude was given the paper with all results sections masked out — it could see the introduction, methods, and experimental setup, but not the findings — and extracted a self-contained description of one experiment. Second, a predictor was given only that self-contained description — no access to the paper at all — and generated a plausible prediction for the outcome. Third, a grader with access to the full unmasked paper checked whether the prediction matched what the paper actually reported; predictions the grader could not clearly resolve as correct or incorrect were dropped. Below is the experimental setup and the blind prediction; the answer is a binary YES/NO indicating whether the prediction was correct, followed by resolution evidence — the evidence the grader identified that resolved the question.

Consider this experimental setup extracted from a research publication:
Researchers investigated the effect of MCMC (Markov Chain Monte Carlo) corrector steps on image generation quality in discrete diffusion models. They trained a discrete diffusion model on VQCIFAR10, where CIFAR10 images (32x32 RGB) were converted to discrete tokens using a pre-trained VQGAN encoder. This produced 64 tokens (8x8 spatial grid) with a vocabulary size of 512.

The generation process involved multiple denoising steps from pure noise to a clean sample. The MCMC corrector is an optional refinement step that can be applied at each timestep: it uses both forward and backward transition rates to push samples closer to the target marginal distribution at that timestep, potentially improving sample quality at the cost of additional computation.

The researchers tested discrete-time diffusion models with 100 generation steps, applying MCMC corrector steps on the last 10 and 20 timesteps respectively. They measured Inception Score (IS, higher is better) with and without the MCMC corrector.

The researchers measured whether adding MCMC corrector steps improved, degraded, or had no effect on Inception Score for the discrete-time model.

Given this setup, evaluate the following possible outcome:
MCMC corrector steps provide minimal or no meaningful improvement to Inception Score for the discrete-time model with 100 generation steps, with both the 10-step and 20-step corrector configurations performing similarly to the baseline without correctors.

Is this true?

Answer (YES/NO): NO